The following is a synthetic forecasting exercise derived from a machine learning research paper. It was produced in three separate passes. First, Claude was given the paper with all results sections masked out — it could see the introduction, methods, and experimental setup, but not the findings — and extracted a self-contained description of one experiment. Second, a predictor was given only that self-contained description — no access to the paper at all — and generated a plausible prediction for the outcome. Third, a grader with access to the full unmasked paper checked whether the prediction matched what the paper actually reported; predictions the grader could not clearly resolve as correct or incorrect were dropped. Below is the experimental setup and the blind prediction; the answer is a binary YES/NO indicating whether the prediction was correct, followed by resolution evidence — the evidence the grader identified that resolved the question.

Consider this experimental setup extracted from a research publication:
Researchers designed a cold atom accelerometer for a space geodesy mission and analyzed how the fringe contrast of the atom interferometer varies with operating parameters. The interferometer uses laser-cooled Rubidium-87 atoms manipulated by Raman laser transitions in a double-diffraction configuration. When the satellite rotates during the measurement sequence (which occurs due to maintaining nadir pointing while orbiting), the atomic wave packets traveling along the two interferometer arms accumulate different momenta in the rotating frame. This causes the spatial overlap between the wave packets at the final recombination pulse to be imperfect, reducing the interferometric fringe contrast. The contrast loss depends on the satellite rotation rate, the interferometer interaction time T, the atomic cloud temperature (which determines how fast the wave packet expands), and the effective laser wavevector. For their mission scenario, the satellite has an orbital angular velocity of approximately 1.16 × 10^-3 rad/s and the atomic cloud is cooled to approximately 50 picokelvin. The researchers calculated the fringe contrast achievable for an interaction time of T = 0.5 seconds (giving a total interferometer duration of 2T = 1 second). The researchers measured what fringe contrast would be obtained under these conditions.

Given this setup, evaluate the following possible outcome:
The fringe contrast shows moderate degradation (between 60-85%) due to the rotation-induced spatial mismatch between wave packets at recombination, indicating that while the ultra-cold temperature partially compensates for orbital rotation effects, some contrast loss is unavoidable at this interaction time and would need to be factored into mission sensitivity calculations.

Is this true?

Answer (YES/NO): NO